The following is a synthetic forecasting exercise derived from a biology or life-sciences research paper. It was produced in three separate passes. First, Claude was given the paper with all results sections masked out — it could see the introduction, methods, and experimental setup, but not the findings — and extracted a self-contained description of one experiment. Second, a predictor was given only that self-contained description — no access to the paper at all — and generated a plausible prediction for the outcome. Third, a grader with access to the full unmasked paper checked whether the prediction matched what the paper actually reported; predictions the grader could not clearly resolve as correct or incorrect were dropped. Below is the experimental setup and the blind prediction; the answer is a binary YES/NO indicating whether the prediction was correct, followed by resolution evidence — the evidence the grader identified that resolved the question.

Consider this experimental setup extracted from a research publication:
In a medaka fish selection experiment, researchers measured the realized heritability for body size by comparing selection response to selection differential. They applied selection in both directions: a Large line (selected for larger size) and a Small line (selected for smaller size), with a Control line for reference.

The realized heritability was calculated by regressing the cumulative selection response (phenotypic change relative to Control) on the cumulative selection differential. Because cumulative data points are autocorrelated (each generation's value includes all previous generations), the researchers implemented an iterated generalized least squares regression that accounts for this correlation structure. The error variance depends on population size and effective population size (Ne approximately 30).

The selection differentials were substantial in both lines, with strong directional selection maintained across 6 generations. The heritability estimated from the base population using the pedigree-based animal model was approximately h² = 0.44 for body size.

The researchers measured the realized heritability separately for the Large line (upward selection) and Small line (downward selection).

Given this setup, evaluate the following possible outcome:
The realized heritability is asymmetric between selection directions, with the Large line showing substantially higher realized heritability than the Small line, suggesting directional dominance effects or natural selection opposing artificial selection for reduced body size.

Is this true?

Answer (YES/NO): YES